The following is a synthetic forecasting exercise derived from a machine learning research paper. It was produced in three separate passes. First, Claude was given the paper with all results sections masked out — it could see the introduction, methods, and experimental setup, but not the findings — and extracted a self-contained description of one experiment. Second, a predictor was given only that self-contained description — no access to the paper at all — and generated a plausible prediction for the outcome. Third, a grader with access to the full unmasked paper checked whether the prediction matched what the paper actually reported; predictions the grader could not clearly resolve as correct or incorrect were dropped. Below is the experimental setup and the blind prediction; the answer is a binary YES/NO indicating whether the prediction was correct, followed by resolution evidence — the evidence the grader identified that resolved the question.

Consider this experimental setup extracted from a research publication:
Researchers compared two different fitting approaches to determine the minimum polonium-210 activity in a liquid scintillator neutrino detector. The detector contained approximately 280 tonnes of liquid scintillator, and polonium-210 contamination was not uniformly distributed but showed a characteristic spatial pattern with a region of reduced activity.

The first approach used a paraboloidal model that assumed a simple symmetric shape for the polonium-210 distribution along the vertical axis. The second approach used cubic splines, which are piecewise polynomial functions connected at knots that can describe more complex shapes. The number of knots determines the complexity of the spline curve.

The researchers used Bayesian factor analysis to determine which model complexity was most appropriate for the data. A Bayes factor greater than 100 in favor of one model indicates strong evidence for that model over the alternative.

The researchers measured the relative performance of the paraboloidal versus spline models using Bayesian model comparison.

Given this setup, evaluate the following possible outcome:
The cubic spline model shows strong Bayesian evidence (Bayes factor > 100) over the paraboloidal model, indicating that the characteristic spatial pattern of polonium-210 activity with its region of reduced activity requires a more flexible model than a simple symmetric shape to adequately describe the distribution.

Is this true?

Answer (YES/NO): YES